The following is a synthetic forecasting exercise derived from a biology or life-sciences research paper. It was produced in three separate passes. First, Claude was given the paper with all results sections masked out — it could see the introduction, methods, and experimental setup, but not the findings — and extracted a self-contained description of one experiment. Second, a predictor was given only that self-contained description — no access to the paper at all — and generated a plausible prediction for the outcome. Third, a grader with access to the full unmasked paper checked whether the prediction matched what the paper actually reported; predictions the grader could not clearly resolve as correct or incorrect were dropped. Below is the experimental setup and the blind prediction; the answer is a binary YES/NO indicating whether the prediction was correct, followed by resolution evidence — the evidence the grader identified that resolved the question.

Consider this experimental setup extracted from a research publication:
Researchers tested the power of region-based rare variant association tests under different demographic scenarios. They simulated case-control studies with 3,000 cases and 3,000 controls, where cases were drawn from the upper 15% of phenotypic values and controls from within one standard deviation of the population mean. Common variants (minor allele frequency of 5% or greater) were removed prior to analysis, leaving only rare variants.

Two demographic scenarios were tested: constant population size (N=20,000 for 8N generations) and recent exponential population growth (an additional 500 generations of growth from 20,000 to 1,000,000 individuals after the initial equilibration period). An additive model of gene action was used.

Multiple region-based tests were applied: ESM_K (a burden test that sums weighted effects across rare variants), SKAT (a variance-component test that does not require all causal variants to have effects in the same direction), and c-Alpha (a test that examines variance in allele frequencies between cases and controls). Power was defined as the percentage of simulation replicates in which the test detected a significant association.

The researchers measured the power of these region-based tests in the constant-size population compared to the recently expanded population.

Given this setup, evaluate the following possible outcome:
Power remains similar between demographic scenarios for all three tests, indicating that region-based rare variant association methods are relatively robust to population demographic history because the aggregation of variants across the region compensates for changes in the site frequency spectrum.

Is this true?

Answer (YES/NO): NO